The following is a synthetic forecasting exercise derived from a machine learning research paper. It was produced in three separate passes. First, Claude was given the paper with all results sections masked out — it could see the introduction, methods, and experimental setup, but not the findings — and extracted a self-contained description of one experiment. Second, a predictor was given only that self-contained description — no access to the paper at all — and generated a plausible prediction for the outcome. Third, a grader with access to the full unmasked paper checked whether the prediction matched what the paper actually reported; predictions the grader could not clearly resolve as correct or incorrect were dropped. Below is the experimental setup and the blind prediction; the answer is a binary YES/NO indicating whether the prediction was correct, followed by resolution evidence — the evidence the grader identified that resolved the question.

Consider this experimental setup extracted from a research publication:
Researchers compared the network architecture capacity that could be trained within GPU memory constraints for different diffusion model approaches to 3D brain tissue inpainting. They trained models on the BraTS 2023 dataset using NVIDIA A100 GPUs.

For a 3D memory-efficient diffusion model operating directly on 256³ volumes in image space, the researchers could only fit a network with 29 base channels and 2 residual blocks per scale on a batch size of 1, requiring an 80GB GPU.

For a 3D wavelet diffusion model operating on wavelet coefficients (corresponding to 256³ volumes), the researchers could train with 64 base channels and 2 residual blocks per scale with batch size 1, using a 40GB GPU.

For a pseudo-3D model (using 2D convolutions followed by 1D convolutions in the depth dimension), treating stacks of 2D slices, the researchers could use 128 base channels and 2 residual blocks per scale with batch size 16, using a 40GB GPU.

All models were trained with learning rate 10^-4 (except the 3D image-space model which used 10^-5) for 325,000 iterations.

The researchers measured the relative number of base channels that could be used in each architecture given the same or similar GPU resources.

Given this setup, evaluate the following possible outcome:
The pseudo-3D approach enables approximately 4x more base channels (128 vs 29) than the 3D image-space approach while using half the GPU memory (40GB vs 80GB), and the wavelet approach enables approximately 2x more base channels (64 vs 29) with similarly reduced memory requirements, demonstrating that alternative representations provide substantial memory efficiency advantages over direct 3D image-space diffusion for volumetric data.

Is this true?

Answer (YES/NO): YES